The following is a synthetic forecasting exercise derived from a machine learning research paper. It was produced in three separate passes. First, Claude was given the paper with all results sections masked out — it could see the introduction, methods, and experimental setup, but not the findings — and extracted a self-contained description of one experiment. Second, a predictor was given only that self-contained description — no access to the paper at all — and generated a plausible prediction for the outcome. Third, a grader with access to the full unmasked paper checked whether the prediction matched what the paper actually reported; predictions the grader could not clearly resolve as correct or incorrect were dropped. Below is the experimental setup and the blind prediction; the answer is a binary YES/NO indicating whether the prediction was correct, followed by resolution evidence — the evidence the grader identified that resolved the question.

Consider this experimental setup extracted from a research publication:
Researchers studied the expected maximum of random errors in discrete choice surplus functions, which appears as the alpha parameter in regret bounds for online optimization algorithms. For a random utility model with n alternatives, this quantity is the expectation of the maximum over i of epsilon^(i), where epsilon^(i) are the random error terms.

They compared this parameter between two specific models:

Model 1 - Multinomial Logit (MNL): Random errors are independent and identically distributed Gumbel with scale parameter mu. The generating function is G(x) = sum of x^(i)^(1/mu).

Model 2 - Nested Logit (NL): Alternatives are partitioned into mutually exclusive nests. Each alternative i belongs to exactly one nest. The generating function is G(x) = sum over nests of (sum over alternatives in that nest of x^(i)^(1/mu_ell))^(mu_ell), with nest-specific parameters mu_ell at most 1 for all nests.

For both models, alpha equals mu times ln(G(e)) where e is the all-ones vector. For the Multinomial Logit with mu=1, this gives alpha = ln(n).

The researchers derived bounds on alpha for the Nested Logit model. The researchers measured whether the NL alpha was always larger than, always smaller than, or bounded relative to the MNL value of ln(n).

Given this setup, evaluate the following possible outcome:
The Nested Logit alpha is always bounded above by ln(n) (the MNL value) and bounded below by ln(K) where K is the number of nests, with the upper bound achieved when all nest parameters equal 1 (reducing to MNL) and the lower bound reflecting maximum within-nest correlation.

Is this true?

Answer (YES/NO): NO